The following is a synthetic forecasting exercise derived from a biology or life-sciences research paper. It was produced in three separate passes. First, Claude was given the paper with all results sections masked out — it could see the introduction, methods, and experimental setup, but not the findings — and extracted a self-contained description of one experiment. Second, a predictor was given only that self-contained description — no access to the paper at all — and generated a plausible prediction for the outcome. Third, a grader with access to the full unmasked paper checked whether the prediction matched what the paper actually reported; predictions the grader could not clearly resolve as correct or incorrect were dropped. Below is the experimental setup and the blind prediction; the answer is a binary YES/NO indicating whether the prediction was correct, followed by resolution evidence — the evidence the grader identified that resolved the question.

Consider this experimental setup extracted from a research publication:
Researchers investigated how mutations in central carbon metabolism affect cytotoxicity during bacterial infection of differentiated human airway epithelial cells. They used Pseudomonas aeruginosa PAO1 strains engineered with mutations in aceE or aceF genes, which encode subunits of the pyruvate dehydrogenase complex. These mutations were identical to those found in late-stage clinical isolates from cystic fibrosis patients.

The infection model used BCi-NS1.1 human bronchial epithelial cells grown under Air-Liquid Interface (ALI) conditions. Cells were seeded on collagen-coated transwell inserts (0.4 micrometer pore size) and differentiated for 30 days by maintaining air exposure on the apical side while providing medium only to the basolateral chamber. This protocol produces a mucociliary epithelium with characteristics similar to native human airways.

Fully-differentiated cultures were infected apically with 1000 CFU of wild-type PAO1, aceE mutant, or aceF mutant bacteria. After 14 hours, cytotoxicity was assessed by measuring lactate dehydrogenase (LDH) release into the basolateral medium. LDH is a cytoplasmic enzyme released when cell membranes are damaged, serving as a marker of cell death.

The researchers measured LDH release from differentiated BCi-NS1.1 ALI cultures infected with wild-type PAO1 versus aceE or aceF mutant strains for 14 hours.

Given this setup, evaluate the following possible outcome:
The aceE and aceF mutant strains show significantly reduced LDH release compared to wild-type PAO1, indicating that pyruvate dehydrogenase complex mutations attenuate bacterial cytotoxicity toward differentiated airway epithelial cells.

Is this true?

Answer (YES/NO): NO